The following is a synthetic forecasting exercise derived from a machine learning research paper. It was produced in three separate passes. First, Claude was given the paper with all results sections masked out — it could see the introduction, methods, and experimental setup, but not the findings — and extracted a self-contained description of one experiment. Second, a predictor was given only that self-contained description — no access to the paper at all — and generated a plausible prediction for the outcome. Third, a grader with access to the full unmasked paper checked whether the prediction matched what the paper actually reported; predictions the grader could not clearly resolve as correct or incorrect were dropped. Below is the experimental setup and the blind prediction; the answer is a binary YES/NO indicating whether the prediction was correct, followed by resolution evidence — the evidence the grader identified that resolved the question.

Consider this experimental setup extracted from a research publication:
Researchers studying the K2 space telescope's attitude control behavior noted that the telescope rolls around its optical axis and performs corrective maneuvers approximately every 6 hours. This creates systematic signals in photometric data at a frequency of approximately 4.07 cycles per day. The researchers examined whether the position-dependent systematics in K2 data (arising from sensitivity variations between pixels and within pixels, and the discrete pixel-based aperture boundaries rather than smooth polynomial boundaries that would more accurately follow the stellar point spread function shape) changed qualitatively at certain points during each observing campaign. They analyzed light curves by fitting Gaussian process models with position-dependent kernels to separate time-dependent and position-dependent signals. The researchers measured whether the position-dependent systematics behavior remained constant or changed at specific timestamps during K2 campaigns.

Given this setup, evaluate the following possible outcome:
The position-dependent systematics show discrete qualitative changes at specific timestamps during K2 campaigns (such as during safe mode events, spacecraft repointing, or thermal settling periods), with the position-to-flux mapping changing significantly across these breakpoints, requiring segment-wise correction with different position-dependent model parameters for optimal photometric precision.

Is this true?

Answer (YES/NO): YES